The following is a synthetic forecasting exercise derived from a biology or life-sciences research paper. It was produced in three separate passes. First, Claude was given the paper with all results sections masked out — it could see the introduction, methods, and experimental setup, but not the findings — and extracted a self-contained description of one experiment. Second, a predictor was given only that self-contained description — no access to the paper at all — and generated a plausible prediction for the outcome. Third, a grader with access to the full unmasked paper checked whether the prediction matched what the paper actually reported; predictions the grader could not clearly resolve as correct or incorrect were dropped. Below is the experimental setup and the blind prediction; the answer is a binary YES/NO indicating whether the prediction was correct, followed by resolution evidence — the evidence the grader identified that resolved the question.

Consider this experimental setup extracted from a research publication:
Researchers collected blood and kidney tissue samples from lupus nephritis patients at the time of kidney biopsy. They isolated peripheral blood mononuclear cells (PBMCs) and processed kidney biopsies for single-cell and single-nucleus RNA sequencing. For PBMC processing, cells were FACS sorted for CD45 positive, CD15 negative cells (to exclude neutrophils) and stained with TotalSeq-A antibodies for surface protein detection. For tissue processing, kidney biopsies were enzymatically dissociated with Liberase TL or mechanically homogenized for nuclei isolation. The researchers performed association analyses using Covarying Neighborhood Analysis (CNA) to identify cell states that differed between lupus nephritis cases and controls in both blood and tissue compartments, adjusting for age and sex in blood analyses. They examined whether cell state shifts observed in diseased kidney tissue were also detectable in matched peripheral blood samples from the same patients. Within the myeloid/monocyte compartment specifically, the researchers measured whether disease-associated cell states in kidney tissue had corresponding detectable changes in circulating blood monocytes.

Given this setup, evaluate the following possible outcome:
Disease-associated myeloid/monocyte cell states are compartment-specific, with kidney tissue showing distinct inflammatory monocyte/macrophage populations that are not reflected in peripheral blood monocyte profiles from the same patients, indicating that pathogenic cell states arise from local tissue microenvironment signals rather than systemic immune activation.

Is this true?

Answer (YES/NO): YES